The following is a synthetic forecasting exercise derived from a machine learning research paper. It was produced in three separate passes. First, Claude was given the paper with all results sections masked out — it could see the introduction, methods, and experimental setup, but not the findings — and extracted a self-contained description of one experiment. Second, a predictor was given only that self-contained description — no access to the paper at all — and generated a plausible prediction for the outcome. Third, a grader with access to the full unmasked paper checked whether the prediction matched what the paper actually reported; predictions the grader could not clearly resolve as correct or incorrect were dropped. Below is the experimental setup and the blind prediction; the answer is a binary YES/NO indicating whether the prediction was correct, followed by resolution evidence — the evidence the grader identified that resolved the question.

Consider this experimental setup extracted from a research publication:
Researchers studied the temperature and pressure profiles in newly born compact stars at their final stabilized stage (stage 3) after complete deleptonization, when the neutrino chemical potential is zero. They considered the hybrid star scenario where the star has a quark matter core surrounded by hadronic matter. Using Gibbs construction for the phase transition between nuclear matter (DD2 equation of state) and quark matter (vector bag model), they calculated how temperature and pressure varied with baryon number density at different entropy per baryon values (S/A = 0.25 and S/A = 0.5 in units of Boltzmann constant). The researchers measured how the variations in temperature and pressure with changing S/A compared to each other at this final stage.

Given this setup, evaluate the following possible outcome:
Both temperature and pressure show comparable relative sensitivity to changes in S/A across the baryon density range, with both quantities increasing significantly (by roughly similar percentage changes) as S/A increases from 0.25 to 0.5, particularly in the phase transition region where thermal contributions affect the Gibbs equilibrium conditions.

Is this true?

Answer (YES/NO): NO